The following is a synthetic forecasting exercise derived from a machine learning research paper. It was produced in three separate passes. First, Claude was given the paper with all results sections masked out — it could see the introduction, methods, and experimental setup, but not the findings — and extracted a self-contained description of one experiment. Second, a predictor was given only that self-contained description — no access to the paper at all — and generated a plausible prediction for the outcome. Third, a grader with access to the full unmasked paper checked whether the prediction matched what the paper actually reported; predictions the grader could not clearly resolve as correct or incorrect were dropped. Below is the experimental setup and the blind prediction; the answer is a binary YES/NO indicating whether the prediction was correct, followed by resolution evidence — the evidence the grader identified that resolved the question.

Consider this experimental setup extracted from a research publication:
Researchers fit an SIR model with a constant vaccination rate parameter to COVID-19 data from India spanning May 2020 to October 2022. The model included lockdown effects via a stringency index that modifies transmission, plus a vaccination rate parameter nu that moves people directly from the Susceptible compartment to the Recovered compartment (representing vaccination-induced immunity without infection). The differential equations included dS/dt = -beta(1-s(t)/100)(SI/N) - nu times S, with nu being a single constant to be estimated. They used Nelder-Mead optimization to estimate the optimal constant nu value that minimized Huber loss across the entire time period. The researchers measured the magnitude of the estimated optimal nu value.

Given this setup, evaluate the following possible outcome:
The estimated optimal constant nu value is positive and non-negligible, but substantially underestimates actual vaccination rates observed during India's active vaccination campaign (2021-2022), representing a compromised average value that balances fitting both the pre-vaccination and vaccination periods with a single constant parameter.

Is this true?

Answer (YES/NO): NO